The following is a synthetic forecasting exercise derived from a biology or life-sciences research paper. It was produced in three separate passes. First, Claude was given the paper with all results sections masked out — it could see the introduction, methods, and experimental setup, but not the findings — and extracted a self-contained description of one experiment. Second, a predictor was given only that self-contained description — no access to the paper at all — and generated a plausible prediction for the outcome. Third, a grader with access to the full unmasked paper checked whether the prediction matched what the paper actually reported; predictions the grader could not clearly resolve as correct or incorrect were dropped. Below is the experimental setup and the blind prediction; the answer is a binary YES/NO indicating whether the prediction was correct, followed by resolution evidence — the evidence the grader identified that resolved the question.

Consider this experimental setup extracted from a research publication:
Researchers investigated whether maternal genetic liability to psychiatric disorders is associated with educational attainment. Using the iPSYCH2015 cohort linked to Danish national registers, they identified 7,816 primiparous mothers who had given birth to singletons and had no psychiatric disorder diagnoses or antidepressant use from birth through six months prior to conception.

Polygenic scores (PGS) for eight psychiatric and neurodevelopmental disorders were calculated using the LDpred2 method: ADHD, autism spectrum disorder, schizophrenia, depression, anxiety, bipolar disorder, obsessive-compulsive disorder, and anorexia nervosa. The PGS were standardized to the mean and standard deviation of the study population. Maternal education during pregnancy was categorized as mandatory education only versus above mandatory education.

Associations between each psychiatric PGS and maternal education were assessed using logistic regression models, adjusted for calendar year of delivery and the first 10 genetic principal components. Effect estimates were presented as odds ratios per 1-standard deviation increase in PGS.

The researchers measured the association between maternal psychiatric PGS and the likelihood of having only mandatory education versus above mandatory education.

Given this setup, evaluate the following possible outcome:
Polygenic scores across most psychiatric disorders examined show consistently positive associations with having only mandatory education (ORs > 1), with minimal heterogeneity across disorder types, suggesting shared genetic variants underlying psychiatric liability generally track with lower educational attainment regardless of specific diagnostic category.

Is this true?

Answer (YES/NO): NO